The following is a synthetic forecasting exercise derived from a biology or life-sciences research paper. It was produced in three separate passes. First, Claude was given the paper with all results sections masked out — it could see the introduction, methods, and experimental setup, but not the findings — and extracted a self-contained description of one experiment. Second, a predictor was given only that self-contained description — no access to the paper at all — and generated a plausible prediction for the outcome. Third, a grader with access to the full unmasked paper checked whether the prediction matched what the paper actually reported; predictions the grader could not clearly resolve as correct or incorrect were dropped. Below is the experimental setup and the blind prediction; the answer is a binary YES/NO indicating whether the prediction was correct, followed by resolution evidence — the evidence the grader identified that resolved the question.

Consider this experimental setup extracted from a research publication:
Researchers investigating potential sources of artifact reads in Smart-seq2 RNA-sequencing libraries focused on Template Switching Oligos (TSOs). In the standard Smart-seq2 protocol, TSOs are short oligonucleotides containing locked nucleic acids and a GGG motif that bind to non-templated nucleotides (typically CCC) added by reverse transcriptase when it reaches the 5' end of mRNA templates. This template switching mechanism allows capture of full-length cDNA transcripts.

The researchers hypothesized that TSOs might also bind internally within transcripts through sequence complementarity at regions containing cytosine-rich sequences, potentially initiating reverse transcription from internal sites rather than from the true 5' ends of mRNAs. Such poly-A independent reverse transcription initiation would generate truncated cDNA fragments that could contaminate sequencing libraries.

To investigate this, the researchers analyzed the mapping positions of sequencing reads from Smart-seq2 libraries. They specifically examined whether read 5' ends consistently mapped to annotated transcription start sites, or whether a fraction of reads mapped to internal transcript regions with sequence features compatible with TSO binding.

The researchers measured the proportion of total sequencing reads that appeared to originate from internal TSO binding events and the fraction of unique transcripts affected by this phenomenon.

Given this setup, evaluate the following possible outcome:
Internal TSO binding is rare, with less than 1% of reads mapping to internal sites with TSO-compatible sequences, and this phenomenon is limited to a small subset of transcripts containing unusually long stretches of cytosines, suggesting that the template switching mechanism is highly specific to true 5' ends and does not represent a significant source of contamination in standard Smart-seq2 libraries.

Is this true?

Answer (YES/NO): NO